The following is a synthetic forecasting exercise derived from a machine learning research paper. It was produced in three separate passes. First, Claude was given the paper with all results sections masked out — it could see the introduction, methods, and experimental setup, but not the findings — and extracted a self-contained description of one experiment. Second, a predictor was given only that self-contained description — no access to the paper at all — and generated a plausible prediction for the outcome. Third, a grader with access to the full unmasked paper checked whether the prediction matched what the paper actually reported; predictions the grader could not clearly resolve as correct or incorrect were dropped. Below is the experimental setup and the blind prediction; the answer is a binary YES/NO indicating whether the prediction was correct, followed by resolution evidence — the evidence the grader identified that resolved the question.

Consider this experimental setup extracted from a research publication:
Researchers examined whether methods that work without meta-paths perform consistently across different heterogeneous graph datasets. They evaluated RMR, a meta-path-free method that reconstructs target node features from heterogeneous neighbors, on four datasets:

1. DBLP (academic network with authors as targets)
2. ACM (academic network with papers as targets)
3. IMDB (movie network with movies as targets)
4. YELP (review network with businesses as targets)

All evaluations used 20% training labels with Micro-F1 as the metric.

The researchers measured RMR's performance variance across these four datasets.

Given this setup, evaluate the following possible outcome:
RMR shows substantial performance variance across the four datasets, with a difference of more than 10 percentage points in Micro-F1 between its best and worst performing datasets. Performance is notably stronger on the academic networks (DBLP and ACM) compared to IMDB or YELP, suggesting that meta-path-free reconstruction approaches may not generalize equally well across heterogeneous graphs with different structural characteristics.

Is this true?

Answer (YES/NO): YES